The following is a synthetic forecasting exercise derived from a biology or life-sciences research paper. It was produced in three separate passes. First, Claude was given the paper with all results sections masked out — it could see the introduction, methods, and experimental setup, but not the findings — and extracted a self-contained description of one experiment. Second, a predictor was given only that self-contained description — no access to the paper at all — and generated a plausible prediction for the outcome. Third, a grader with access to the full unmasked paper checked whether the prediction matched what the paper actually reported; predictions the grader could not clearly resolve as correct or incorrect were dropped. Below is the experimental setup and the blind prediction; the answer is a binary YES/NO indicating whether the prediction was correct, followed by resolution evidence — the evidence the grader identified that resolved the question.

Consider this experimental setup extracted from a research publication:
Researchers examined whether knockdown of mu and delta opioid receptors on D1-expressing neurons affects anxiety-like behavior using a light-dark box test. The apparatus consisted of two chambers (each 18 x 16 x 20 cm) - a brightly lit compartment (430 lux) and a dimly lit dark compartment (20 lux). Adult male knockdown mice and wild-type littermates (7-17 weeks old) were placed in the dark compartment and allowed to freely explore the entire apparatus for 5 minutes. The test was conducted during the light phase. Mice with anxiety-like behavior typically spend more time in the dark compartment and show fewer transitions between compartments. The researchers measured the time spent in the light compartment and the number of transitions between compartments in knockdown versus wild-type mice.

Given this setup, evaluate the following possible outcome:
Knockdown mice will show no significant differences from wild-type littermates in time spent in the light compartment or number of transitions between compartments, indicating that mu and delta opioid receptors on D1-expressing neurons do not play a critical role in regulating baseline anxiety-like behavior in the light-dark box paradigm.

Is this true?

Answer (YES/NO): YES